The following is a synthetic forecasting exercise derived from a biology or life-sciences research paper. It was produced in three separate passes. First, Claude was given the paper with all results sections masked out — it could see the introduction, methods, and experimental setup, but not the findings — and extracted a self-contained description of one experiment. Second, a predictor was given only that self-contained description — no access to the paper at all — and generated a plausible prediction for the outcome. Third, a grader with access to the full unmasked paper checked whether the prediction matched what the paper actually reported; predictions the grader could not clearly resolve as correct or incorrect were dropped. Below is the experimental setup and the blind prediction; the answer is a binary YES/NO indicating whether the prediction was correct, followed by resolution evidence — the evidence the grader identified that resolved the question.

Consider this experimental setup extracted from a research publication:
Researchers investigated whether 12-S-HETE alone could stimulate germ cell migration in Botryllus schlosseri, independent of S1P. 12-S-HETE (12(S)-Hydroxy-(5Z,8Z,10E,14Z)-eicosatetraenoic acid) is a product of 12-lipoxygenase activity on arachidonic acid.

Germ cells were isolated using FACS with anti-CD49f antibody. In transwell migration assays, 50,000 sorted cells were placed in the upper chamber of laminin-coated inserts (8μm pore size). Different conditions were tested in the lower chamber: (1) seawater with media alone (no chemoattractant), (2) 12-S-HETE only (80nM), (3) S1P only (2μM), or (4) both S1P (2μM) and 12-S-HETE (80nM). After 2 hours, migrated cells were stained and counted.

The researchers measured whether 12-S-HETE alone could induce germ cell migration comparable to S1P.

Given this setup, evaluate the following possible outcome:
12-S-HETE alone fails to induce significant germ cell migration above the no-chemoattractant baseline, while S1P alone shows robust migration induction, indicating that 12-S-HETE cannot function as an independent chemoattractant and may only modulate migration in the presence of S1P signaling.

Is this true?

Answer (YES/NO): NO